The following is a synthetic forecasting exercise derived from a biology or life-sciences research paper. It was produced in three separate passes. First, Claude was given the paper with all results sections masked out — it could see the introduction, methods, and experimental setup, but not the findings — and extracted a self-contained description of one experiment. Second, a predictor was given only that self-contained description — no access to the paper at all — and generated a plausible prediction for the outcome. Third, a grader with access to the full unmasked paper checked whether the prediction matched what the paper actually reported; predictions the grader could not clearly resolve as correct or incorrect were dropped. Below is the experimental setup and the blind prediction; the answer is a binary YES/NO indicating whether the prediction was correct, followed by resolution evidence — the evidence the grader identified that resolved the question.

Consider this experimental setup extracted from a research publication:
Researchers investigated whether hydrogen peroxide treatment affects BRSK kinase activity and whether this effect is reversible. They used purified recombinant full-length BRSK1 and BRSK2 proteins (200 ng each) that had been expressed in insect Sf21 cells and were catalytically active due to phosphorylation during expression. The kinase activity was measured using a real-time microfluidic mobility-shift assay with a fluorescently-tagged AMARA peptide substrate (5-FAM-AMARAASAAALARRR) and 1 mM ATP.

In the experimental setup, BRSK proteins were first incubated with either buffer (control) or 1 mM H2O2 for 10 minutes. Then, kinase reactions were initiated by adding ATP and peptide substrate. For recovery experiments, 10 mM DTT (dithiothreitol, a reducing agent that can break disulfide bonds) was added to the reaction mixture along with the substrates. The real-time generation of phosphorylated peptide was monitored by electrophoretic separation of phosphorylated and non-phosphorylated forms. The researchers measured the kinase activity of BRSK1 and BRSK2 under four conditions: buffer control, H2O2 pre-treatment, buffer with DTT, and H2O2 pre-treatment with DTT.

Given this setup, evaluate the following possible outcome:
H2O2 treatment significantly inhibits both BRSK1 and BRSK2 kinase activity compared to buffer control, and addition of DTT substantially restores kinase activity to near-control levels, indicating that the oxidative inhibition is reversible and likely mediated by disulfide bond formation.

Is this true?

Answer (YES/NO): NO